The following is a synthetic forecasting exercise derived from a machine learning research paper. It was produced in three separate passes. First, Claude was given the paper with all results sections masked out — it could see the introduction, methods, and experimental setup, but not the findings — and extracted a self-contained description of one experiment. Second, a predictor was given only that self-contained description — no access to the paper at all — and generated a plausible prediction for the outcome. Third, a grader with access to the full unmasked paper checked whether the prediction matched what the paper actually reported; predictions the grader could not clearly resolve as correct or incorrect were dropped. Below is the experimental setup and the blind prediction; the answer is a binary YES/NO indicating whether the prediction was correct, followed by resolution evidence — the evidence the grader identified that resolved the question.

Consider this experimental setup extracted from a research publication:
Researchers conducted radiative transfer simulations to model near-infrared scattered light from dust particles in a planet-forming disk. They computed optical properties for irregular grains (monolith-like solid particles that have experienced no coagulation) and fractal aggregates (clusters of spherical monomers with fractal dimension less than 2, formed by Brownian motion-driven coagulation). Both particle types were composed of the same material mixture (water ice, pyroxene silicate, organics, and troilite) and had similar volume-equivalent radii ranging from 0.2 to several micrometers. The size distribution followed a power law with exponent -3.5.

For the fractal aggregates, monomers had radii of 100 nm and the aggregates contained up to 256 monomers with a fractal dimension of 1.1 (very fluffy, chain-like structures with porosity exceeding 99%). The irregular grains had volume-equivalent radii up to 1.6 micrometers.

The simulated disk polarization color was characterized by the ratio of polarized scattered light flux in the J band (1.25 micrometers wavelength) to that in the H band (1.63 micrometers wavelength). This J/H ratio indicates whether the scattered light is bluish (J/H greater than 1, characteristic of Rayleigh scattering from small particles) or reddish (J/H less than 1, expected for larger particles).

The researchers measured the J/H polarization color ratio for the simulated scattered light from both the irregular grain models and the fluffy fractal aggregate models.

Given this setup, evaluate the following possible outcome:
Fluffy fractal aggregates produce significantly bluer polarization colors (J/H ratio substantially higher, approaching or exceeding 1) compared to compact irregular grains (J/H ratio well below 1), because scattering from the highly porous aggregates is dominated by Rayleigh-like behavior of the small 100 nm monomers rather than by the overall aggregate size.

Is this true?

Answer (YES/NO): YES